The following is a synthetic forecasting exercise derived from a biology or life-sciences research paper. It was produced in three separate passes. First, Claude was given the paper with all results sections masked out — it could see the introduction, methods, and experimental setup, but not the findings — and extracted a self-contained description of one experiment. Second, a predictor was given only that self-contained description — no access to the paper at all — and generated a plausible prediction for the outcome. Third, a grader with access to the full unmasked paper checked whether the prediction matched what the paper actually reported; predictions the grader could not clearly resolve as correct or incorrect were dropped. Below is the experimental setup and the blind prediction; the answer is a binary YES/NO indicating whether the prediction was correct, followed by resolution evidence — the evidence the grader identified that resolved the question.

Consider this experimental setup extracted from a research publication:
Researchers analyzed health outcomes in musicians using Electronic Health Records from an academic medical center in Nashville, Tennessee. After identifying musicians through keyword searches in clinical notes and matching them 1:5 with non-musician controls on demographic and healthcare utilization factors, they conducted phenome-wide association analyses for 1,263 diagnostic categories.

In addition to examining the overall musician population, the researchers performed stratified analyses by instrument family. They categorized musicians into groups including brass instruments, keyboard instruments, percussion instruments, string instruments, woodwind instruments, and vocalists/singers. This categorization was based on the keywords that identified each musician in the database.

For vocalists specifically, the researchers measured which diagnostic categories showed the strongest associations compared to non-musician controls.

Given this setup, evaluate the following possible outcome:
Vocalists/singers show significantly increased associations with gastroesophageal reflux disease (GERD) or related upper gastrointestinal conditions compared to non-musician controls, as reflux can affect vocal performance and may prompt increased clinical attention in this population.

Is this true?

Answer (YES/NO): YES